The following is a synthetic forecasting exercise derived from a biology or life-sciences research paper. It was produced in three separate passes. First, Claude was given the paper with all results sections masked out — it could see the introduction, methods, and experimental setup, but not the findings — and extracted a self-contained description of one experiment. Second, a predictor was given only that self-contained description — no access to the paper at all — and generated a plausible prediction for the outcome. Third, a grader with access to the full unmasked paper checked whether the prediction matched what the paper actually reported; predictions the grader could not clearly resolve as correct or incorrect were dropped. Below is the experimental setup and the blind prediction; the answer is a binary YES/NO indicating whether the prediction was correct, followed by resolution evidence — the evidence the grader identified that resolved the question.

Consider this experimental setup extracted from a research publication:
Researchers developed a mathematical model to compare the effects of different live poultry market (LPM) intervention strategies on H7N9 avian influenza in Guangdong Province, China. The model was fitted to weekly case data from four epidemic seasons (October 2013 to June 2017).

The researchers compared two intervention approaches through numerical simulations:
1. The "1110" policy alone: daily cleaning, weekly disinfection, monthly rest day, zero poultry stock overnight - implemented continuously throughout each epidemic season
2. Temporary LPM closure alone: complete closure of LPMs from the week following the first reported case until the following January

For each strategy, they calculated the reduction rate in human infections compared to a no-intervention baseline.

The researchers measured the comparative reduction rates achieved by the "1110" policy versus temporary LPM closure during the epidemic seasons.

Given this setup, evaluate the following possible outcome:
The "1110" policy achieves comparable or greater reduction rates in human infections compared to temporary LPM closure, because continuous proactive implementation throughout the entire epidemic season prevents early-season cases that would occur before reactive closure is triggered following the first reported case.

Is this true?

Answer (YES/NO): NO